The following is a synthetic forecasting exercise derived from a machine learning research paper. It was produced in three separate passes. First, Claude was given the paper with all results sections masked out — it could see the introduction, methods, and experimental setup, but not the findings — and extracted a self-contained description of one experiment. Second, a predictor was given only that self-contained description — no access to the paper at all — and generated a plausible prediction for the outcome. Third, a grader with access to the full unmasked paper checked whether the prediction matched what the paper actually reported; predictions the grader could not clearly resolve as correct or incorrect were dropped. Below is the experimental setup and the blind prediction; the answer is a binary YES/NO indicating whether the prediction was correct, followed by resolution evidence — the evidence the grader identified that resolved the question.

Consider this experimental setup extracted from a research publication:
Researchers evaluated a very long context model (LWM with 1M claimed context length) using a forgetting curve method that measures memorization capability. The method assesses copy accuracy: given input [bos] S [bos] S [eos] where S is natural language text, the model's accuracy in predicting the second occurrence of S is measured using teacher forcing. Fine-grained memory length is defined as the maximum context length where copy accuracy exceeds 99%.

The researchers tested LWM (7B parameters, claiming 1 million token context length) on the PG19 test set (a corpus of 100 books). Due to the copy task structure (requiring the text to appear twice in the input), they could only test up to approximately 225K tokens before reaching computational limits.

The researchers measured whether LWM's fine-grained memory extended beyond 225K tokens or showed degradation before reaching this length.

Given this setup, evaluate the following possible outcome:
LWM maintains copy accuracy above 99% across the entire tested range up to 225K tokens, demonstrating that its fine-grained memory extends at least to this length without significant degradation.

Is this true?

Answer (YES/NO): YES